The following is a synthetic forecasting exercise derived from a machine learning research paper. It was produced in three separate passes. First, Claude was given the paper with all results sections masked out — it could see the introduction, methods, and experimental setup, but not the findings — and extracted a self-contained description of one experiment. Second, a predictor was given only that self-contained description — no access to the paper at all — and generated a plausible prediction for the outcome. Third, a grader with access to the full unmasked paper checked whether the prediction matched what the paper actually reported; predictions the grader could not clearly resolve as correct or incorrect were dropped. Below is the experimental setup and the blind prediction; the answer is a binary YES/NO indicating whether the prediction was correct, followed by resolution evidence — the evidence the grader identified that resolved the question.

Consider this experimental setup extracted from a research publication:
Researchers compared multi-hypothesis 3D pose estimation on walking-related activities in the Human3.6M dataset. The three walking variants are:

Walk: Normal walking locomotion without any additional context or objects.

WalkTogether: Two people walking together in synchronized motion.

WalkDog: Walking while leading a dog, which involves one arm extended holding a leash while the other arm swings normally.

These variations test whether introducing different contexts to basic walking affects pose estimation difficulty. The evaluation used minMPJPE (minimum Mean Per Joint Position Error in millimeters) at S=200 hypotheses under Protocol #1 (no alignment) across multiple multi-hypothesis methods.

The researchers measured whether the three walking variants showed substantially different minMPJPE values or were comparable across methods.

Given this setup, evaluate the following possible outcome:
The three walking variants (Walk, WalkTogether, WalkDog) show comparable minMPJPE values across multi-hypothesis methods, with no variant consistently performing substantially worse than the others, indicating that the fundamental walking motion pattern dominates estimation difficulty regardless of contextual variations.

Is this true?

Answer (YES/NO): NO